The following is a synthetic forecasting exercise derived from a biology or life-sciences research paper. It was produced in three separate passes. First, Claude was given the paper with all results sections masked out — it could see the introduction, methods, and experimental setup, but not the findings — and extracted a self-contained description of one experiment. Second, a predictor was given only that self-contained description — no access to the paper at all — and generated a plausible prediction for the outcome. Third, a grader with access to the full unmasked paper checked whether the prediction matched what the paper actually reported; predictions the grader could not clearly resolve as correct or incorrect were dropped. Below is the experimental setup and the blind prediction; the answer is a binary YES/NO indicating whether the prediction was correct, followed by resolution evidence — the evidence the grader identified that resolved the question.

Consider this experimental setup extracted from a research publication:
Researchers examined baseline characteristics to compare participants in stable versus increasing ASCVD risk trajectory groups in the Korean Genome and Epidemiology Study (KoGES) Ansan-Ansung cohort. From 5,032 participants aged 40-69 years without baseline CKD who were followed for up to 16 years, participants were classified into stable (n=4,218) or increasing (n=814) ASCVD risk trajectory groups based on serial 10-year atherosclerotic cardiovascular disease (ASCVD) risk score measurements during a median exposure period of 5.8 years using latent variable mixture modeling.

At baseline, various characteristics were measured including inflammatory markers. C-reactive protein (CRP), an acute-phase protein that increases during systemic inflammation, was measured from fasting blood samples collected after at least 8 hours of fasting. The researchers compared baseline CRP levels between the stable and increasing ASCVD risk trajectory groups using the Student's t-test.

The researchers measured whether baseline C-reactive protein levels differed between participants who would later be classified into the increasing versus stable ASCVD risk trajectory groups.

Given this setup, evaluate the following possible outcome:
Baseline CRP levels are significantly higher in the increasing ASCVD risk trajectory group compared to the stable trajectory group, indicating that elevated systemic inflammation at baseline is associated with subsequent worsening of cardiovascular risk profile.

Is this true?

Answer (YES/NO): YES